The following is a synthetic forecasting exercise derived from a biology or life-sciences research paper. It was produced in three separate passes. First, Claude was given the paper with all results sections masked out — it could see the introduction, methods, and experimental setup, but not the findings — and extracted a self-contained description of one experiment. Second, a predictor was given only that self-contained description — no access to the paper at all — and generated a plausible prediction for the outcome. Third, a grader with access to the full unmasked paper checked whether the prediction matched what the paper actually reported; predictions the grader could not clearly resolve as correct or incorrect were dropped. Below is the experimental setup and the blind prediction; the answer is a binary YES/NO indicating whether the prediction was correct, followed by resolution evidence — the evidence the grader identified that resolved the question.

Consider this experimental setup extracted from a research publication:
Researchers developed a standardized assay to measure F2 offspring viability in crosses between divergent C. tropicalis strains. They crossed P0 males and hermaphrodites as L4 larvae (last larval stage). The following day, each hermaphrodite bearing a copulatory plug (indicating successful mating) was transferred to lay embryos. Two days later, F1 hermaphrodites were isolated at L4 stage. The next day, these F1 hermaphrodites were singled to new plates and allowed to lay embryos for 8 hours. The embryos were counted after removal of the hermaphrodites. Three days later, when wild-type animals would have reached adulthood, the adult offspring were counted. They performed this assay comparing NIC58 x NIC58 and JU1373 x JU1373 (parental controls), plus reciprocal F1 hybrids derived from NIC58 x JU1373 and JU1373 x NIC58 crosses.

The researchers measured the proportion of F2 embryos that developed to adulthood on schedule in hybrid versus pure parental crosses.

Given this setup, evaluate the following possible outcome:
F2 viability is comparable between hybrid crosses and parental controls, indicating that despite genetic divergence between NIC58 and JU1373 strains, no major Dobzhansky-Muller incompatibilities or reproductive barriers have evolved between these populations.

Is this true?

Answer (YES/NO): NO